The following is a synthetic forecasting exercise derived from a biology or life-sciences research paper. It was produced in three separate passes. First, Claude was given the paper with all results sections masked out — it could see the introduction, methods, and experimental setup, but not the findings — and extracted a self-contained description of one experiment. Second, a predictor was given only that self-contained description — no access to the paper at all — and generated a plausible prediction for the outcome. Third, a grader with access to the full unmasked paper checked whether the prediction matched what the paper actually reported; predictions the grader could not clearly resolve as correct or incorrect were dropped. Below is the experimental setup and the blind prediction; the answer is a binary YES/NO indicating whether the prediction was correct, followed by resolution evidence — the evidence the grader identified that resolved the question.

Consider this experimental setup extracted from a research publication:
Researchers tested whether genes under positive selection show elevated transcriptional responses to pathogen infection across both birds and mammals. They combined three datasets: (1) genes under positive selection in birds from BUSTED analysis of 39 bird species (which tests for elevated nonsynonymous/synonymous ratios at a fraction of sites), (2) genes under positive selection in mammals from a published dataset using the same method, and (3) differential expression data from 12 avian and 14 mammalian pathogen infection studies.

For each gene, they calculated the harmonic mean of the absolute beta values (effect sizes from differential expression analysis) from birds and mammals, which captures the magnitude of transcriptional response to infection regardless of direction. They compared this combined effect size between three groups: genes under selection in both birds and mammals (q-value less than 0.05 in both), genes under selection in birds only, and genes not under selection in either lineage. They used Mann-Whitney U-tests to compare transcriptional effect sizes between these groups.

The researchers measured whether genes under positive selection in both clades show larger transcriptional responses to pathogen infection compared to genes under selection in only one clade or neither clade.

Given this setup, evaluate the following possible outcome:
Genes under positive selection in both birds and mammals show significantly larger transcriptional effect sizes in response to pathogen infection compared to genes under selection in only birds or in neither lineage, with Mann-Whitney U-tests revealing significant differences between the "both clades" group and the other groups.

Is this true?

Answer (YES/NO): YES